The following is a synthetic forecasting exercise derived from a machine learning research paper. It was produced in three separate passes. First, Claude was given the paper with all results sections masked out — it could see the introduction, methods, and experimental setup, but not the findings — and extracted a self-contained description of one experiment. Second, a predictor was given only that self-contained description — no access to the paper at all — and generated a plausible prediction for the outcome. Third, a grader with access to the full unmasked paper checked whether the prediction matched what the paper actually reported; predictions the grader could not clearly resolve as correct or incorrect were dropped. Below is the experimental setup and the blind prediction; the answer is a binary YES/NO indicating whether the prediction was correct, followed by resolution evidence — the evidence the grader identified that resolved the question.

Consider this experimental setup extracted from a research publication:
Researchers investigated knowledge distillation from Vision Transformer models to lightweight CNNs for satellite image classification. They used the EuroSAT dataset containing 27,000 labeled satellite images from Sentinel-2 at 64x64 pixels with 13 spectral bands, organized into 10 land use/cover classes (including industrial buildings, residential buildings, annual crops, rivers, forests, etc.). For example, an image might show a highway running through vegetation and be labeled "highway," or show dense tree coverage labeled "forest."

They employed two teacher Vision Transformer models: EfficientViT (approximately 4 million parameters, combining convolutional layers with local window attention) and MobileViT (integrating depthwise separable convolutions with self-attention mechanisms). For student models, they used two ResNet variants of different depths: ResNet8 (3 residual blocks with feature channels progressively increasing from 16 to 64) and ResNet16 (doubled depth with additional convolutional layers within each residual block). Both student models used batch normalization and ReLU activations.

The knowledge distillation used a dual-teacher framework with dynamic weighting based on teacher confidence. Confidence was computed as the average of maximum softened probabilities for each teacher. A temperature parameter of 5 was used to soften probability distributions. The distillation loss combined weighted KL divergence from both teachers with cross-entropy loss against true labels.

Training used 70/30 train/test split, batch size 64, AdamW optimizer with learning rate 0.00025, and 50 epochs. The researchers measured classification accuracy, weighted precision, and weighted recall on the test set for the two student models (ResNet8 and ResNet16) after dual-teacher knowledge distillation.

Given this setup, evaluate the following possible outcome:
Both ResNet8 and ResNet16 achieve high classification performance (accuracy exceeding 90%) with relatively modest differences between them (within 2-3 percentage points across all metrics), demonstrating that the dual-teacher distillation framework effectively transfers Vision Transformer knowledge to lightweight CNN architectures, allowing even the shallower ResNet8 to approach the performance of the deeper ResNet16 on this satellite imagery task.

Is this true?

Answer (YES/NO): NO